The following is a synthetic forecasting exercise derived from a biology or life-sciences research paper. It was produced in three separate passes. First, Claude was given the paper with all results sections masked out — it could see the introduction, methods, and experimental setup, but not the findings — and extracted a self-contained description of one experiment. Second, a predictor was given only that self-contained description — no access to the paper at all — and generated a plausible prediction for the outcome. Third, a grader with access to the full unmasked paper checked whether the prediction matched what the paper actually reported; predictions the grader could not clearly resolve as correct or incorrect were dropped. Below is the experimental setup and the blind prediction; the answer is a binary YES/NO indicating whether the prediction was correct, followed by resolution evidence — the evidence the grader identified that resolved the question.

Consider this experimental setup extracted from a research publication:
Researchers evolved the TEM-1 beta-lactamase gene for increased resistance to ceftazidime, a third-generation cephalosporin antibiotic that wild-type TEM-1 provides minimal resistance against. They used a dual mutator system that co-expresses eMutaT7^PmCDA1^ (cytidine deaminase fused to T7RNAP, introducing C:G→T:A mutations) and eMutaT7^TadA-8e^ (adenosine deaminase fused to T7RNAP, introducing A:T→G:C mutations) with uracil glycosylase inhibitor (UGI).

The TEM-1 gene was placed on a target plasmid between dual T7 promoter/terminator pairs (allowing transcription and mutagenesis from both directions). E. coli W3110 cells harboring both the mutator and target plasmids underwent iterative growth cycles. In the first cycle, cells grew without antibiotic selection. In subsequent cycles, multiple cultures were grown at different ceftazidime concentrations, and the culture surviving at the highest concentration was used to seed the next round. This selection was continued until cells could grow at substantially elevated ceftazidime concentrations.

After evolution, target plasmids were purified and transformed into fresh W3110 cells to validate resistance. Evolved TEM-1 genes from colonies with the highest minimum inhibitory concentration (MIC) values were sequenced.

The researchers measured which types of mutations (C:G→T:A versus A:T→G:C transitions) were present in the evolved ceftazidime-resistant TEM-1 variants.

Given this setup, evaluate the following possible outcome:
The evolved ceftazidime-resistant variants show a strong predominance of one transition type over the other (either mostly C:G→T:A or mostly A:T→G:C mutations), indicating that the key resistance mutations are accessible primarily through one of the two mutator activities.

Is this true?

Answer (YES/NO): NO